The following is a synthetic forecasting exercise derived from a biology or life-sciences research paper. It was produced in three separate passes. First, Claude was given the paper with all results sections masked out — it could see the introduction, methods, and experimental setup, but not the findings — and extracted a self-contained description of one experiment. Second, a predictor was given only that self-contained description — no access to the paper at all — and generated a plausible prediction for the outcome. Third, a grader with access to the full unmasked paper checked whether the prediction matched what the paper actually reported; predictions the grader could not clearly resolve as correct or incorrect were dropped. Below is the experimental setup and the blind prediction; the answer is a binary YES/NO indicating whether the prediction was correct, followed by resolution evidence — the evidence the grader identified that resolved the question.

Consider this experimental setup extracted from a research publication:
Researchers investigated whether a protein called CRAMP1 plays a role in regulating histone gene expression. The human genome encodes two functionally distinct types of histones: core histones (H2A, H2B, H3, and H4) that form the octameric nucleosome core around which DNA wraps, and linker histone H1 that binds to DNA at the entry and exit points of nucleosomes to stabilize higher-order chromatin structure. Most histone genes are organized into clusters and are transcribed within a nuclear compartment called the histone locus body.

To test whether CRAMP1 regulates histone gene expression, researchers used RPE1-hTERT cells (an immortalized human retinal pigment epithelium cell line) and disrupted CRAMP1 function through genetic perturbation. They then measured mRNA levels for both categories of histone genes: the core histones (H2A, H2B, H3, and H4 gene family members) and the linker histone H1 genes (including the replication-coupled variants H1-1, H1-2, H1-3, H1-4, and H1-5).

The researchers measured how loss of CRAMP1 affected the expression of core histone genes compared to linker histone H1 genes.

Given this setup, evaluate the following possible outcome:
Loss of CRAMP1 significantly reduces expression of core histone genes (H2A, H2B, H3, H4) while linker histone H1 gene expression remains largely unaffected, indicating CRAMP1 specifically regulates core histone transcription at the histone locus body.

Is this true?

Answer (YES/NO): NO